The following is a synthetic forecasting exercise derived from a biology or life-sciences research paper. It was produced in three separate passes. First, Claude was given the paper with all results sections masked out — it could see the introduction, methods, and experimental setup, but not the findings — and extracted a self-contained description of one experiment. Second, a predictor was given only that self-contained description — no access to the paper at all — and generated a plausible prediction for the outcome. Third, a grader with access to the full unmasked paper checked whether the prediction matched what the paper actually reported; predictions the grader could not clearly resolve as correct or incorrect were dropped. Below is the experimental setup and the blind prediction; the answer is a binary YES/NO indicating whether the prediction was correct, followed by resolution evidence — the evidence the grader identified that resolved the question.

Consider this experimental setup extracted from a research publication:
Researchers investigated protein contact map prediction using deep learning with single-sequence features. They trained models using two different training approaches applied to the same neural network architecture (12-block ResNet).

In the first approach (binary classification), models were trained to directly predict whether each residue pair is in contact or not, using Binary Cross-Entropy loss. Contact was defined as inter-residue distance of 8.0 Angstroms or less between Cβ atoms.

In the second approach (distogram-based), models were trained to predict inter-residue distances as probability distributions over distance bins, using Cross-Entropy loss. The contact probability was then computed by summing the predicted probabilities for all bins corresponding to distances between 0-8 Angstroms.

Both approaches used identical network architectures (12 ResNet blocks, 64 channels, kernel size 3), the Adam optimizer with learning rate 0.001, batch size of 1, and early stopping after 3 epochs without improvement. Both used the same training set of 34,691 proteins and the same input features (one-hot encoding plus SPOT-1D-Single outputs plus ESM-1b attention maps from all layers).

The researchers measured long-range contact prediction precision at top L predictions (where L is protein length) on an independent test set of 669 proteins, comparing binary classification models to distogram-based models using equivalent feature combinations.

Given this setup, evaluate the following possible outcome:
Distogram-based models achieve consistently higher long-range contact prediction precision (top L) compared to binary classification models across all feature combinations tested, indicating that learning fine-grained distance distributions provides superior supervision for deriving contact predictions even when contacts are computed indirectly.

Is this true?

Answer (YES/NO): NO